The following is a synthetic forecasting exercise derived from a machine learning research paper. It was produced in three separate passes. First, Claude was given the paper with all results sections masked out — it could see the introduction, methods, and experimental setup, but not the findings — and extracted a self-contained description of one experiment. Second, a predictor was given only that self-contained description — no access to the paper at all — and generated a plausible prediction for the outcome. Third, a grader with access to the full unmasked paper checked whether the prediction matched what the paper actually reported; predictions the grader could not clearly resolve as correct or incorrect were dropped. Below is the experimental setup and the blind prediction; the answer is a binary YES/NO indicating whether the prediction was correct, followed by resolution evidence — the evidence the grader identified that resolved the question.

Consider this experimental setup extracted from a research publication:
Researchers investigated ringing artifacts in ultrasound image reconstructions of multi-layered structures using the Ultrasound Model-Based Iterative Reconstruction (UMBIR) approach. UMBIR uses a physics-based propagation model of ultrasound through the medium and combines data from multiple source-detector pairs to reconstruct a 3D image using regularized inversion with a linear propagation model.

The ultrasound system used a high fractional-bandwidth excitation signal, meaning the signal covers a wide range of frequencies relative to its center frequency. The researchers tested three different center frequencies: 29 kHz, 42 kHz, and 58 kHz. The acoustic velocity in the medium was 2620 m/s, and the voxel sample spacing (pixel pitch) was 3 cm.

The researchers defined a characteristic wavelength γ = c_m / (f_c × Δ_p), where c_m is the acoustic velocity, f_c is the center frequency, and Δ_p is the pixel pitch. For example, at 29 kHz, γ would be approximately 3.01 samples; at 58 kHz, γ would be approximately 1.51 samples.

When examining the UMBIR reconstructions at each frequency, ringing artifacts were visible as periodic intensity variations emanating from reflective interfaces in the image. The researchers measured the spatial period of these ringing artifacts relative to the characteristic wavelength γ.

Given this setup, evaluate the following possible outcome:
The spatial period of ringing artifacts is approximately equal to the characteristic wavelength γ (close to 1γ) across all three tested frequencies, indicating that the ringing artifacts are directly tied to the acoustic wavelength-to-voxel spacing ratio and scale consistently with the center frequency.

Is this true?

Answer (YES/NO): NO